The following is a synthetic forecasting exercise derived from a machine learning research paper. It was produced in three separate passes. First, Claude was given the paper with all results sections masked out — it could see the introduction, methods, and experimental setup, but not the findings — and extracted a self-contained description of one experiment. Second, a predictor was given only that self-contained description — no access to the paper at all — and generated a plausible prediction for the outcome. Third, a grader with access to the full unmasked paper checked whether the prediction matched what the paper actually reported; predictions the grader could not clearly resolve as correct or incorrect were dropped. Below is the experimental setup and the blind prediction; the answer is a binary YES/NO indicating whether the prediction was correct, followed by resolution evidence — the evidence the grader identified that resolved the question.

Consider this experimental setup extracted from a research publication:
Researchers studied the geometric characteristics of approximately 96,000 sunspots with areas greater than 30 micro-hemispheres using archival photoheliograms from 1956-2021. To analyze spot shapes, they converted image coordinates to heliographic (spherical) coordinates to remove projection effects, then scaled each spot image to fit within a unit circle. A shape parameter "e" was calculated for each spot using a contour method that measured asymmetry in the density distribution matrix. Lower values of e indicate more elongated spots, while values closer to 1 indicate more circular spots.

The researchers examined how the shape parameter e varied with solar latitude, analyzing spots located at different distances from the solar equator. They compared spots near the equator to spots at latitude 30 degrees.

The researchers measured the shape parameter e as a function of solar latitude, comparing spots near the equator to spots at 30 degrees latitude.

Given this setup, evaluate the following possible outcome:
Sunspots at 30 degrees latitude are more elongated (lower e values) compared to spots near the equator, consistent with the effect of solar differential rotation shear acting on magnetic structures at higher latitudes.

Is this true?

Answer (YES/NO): YES